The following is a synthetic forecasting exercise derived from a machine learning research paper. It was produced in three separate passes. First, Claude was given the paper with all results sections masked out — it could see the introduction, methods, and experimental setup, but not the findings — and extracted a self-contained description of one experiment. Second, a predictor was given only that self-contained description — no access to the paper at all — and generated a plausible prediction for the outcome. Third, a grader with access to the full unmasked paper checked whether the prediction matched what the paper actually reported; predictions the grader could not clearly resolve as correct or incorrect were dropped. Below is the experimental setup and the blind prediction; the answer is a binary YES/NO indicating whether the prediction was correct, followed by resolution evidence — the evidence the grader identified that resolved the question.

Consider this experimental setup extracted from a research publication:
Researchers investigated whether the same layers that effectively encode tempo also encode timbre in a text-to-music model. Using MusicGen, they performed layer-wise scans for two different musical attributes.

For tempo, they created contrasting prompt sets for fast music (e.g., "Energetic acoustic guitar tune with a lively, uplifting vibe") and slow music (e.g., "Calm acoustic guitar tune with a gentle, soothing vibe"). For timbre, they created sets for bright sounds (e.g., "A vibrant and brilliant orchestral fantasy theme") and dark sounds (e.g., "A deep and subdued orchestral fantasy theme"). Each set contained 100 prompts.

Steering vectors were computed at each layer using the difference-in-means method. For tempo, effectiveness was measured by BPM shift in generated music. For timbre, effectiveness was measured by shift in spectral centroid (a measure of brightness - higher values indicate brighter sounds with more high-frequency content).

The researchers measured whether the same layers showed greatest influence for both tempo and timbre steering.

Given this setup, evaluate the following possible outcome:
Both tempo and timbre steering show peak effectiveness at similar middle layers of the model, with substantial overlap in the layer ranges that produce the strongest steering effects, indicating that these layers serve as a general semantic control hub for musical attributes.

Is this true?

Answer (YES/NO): YES